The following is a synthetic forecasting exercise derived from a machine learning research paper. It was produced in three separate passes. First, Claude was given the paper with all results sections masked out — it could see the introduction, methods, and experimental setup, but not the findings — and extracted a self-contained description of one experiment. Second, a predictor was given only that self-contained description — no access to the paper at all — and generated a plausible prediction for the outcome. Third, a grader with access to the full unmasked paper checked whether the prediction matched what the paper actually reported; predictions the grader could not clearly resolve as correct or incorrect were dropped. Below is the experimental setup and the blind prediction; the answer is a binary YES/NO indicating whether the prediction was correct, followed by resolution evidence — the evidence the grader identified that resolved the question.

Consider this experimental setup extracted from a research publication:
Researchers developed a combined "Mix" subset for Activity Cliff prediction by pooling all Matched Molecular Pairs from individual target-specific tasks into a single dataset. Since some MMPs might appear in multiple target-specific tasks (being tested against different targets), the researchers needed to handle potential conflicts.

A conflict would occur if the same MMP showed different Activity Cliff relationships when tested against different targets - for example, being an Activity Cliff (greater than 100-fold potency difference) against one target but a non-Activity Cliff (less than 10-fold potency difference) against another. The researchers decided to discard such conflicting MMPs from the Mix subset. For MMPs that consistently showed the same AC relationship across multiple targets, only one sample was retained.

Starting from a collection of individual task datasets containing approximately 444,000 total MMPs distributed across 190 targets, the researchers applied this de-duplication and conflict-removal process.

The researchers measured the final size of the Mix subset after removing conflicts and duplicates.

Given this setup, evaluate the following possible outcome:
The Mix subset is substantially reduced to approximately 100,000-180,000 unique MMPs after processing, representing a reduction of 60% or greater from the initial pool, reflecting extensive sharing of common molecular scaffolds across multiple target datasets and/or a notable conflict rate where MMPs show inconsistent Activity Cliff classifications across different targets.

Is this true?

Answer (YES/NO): NO